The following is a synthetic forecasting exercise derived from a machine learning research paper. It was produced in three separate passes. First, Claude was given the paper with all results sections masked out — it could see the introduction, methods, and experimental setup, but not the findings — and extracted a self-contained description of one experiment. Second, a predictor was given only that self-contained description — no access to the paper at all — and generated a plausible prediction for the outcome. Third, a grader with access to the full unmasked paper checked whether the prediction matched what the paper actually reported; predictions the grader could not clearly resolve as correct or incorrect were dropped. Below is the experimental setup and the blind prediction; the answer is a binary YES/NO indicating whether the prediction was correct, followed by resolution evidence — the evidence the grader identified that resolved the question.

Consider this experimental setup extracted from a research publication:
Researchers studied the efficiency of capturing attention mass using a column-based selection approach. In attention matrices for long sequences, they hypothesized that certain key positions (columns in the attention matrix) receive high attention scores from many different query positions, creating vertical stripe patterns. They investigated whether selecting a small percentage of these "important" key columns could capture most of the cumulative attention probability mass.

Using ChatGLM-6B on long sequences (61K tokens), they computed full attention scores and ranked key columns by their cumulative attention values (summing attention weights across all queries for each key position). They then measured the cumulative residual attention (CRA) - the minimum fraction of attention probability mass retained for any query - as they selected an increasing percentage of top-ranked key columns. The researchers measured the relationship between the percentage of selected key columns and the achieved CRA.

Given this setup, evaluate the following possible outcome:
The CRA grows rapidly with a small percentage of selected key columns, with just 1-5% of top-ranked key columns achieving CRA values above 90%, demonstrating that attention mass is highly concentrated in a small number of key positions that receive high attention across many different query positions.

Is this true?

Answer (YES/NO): NO